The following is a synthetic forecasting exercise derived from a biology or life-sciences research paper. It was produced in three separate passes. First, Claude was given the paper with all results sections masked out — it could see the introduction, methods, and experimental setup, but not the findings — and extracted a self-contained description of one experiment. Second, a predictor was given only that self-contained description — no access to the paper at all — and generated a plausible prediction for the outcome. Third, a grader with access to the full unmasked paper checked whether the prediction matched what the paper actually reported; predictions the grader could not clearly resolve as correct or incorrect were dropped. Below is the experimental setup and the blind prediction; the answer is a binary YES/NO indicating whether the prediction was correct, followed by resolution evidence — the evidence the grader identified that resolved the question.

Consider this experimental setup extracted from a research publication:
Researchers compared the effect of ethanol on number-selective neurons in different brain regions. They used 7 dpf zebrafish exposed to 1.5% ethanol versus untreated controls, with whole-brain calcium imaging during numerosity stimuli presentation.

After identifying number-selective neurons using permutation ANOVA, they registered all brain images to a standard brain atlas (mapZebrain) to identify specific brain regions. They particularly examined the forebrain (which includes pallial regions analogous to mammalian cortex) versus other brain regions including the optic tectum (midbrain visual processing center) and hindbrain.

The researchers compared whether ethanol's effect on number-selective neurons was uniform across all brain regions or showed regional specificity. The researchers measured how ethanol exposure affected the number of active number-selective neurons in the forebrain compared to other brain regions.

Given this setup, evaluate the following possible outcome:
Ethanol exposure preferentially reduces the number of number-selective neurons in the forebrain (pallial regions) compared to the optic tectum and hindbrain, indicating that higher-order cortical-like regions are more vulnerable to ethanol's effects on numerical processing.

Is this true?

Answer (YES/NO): YES